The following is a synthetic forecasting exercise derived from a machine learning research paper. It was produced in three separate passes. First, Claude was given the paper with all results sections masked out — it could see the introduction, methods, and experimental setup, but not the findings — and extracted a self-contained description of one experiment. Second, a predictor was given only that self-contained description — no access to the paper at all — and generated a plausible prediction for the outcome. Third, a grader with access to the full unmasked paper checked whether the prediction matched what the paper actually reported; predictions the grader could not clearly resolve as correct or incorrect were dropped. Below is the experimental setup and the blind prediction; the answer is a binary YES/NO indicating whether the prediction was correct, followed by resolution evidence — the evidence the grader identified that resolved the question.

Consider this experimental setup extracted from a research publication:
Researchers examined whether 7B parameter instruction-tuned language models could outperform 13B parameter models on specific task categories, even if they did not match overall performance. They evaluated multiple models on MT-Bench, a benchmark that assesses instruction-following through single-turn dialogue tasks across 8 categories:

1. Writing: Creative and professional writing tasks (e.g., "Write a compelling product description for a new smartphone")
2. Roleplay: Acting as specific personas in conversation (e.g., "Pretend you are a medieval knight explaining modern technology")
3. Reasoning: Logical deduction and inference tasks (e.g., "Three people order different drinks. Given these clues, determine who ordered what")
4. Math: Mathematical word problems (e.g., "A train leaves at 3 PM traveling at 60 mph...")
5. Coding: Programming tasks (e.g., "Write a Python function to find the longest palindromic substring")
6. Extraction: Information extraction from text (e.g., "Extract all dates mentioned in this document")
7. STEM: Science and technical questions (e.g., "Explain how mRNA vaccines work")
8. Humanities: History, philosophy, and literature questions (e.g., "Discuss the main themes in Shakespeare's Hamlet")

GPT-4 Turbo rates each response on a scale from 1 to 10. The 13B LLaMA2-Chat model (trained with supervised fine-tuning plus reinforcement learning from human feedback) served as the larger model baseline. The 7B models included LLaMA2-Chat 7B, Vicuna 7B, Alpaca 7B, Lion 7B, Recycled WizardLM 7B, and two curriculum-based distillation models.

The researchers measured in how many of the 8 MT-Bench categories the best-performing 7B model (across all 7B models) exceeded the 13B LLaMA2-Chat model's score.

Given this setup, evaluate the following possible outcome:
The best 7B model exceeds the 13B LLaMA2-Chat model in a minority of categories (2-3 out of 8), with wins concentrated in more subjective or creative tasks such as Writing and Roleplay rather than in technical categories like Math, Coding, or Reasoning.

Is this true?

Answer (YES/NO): NO